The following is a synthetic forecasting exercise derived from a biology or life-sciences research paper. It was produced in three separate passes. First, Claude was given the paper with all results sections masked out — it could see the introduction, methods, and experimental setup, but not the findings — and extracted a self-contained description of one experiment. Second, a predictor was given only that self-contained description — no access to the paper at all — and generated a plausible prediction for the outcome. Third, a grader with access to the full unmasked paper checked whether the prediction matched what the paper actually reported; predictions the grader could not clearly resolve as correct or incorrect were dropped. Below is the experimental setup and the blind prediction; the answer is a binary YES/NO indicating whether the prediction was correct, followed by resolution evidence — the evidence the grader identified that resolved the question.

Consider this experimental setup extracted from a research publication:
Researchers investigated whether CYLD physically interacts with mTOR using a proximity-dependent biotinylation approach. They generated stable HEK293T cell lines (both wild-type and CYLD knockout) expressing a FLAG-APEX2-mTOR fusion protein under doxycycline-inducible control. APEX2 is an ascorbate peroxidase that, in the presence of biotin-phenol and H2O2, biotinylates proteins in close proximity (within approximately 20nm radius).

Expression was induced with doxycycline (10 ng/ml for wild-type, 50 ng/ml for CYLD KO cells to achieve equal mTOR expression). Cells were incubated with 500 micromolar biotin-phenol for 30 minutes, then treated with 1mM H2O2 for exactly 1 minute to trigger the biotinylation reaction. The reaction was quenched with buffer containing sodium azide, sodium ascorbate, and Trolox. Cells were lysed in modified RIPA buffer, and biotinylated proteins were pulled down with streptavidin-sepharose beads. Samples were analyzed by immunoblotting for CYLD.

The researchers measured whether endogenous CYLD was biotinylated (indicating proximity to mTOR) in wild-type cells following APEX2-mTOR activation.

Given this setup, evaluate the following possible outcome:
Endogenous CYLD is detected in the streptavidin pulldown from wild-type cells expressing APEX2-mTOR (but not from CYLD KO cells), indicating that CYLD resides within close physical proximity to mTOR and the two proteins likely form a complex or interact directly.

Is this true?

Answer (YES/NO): YES